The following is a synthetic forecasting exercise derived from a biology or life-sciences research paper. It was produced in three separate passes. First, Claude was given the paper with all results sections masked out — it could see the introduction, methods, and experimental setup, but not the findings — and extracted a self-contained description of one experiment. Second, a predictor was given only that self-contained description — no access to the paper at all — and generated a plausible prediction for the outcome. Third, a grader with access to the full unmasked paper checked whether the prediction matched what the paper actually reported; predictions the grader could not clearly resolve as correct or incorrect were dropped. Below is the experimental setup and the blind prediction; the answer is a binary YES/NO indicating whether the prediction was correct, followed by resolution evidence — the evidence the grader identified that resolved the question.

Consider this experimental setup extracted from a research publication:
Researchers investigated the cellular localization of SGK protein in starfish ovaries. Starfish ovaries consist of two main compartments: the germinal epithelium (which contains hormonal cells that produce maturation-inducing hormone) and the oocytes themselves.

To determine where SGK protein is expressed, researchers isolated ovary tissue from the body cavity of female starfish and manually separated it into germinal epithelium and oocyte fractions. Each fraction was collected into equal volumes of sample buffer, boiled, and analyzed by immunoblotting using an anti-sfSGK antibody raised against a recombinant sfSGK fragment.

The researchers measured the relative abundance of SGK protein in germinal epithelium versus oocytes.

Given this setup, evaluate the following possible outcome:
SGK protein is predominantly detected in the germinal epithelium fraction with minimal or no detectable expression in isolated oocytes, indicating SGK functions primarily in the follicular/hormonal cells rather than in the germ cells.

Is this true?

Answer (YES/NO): NO